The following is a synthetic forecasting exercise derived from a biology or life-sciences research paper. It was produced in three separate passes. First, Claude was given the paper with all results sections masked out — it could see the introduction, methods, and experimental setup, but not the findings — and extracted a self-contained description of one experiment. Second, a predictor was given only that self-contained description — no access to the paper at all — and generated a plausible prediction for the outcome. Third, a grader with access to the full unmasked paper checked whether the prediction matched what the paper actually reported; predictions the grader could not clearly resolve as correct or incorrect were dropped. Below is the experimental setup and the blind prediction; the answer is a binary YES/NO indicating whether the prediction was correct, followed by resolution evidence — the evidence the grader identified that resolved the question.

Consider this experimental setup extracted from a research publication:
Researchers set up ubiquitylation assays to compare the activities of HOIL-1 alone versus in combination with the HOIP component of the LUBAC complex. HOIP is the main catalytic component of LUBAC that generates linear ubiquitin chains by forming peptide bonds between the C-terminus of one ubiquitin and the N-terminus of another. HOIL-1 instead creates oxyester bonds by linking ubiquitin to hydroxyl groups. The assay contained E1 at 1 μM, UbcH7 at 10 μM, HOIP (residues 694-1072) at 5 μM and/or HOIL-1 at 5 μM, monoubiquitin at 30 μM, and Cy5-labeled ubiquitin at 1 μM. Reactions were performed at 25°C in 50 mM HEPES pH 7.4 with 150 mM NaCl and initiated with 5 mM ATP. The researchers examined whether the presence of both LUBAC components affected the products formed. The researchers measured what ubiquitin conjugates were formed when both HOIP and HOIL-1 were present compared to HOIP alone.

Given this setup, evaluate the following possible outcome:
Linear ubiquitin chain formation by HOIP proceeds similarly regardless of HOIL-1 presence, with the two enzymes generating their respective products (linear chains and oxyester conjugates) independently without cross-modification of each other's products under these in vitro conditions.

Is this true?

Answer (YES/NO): NO